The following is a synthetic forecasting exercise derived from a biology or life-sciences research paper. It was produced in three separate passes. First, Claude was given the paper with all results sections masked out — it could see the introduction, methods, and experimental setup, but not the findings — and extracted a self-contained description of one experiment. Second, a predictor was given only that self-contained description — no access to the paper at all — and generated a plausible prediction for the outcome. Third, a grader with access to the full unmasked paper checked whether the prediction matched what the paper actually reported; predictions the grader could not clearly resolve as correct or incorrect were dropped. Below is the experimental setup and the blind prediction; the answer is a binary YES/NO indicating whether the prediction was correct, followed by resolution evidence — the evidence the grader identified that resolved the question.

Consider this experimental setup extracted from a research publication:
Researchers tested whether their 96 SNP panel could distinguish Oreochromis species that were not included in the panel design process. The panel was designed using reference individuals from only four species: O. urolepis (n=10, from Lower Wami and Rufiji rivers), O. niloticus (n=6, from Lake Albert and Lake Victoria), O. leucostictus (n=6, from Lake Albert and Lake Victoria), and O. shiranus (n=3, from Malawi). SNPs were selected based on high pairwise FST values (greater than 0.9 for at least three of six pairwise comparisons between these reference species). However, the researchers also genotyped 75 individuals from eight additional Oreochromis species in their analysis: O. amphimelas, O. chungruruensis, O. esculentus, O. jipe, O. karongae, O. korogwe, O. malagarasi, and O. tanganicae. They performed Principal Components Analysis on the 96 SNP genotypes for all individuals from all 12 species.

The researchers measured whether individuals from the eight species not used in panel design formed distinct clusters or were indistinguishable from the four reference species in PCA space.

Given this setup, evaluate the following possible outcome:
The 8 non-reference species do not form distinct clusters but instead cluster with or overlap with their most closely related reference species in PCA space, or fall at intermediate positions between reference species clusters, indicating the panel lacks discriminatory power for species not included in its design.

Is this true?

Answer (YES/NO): NO